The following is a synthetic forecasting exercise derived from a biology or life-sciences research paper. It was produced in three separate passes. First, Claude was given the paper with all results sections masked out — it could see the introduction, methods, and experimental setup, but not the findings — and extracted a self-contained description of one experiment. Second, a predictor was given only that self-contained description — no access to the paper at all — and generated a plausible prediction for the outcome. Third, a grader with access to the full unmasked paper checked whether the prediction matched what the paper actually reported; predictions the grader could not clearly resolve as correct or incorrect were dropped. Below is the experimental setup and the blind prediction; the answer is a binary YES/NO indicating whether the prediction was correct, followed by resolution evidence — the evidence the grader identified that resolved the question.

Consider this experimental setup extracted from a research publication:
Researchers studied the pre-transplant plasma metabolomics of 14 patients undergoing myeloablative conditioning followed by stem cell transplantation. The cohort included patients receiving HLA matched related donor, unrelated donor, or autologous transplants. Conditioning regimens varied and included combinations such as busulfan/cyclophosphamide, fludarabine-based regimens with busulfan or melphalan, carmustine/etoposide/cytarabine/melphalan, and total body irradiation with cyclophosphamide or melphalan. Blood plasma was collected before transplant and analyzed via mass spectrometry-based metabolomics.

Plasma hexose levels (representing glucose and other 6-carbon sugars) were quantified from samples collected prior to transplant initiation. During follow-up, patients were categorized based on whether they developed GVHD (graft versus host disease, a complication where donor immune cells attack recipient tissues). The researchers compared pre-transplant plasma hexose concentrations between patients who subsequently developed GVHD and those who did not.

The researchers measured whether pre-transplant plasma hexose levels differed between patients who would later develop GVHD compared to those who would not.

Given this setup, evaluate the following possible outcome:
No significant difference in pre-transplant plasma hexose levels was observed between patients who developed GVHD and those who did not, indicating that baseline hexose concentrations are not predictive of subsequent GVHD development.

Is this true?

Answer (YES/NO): NO